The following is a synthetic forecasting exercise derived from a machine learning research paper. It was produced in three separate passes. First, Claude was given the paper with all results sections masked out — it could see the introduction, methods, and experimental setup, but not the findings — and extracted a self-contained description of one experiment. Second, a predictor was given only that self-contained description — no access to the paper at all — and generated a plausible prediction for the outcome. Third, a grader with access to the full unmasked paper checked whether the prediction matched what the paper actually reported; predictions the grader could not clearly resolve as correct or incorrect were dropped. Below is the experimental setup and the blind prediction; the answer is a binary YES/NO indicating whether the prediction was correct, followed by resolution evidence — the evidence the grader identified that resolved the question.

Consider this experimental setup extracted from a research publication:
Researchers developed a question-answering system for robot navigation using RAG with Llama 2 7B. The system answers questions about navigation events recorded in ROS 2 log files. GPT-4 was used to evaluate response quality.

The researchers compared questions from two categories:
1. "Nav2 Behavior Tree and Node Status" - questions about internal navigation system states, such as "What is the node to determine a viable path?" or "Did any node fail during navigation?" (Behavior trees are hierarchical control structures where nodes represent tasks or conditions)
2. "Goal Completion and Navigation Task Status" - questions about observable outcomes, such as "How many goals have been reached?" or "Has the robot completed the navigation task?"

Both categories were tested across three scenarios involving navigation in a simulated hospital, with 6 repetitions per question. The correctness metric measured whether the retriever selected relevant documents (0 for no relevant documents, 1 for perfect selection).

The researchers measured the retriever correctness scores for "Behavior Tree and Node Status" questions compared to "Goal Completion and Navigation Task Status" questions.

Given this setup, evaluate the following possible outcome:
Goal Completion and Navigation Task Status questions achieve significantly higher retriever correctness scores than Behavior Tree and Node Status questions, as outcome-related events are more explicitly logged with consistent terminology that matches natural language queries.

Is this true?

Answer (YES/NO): NO